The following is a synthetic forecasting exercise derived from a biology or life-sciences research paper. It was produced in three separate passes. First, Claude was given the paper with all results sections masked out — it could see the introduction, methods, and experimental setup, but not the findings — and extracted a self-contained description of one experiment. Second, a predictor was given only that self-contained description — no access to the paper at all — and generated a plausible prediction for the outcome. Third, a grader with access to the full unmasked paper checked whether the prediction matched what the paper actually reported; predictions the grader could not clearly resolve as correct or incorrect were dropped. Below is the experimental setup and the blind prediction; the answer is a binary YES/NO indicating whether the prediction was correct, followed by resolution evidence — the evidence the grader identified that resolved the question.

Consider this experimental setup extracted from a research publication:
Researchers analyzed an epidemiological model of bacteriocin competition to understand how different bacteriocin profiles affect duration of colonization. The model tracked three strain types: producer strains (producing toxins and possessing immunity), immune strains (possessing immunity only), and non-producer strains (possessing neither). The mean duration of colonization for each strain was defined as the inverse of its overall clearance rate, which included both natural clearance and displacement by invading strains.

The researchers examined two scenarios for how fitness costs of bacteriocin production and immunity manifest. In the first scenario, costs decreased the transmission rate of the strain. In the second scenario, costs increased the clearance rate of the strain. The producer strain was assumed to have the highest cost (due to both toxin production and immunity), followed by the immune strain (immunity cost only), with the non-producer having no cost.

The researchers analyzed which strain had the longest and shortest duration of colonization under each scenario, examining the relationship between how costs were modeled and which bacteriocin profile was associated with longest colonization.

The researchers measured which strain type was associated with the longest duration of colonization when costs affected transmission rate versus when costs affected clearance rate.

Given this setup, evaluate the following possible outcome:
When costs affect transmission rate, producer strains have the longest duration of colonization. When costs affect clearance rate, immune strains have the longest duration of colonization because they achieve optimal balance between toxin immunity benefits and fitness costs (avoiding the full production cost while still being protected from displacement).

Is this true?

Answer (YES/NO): NO